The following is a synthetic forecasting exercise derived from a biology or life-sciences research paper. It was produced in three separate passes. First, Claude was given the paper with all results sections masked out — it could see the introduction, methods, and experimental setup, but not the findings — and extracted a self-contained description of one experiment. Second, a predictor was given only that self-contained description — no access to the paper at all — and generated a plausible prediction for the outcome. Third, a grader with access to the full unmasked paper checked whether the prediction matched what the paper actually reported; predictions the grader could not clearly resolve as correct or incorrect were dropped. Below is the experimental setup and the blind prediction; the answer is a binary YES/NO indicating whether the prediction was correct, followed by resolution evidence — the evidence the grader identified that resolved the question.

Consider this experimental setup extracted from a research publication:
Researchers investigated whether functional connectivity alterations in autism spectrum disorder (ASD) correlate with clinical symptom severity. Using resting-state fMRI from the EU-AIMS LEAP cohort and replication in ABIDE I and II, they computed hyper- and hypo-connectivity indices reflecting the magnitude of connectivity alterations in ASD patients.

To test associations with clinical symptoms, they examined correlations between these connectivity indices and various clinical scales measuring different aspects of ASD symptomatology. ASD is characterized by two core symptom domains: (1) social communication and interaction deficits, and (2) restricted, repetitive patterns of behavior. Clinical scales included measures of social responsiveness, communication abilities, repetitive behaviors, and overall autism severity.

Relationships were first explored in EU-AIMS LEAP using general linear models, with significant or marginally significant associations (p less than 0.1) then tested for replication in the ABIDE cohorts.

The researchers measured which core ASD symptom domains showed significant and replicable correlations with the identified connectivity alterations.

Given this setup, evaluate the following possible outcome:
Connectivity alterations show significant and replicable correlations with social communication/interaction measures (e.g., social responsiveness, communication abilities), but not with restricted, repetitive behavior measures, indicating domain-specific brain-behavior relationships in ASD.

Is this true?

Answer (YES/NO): YES